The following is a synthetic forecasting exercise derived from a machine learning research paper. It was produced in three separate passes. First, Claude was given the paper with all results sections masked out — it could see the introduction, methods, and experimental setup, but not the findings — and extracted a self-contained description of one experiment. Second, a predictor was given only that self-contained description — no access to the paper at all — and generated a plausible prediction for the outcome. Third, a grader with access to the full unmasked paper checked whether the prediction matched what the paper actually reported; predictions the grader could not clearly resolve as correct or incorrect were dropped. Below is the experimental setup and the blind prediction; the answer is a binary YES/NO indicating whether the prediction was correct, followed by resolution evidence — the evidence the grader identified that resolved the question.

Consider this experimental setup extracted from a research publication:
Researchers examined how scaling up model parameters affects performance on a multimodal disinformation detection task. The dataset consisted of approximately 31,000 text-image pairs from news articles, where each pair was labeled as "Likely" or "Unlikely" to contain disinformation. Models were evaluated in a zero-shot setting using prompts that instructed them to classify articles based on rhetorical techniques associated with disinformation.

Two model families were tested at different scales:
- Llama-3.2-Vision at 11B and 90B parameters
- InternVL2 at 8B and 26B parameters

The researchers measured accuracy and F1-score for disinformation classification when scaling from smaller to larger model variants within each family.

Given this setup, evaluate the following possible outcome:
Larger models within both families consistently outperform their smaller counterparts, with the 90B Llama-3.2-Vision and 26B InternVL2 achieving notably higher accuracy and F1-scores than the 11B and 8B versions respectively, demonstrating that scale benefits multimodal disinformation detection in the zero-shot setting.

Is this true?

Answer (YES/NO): YES